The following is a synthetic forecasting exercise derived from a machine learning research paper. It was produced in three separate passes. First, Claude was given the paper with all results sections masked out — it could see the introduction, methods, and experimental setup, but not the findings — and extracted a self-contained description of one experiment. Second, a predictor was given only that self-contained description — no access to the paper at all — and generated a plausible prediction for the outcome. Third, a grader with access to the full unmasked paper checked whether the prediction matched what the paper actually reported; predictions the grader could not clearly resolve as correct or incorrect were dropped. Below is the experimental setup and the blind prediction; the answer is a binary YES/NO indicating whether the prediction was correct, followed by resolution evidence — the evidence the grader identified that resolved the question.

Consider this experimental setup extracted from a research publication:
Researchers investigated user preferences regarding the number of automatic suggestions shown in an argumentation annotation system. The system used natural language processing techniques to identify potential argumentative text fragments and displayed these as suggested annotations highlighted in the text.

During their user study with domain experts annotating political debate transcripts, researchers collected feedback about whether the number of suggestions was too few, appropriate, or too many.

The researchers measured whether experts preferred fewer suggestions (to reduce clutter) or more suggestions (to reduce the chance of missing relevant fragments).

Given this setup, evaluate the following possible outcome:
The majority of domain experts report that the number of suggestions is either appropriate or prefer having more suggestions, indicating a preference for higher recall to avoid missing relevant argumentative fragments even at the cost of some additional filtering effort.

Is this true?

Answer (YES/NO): YES